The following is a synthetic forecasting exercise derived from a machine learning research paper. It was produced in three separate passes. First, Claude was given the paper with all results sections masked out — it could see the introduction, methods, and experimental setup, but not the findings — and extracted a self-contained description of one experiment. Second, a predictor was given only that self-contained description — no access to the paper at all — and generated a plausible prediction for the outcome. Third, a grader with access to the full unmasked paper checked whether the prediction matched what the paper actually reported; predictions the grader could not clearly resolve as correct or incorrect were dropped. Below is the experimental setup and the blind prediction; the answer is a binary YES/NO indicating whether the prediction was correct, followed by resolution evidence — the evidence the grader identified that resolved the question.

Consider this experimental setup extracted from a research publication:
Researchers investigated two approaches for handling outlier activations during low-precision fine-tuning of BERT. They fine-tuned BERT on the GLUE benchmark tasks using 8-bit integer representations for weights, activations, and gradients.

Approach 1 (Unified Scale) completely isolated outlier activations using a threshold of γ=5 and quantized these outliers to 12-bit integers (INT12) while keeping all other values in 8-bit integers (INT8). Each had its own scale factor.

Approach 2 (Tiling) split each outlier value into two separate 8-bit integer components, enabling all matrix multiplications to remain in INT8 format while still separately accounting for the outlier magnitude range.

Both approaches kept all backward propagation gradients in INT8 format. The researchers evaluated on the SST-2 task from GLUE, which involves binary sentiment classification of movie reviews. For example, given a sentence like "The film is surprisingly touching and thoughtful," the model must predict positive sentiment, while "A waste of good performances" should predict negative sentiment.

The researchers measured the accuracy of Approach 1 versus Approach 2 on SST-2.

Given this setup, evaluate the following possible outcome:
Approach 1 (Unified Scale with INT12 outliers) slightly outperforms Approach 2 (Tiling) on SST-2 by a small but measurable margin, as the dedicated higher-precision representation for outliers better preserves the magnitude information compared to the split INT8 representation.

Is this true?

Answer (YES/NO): NO